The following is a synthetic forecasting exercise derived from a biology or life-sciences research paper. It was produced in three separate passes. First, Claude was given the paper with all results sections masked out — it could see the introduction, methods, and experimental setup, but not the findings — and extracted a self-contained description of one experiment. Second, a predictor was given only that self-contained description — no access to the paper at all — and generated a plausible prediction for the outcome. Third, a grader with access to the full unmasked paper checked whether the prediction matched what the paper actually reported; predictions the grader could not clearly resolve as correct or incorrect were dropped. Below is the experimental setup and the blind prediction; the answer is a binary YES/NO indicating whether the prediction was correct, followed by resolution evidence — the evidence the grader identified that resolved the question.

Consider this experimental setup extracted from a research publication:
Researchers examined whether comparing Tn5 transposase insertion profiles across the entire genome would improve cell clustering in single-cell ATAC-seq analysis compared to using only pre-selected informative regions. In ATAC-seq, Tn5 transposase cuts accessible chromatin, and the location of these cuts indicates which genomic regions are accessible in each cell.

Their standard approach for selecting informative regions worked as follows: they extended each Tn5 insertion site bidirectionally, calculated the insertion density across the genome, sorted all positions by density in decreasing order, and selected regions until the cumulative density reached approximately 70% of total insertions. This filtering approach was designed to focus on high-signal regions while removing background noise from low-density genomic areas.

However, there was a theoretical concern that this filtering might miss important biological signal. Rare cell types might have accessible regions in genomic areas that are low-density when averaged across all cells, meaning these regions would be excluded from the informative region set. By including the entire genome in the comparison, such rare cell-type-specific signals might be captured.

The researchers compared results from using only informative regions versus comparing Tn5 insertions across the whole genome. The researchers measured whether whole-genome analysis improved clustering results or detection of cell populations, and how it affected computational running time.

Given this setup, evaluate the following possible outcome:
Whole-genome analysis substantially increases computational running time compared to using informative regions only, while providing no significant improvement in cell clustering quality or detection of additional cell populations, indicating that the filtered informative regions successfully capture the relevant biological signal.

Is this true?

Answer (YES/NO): YES